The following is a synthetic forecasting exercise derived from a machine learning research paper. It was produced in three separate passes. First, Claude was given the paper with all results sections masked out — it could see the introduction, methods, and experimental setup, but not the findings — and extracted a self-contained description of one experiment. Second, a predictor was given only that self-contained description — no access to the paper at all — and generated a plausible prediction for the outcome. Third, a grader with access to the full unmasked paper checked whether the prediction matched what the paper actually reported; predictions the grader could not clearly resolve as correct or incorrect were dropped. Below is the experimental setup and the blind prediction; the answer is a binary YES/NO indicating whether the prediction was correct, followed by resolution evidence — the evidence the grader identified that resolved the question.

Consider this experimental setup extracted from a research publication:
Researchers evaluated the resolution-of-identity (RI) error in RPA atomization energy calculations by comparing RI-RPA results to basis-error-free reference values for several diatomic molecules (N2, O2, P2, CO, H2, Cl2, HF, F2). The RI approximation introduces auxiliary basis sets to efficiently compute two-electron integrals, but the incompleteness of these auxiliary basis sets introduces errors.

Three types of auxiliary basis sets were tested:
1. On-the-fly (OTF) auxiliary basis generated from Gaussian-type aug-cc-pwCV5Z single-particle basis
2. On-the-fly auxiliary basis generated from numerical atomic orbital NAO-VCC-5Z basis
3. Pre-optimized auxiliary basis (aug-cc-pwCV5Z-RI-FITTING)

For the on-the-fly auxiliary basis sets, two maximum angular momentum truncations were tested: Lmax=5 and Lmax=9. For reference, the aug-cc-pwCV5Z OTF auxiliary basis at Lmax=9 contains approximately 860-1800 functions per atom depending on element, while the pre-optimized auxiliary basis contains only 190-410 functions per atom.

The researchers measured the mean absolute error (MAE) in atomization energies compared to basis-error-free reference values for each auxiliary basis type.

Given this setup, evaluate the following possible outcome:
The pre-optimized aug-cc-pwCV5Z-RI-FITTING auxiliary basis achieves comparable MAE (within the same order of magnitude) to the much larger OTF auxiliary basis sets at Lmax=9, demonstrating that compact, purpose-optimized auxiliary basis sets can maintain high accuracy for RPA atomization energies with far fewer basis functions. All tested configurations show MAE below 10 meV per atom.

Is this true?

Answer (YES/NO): NO